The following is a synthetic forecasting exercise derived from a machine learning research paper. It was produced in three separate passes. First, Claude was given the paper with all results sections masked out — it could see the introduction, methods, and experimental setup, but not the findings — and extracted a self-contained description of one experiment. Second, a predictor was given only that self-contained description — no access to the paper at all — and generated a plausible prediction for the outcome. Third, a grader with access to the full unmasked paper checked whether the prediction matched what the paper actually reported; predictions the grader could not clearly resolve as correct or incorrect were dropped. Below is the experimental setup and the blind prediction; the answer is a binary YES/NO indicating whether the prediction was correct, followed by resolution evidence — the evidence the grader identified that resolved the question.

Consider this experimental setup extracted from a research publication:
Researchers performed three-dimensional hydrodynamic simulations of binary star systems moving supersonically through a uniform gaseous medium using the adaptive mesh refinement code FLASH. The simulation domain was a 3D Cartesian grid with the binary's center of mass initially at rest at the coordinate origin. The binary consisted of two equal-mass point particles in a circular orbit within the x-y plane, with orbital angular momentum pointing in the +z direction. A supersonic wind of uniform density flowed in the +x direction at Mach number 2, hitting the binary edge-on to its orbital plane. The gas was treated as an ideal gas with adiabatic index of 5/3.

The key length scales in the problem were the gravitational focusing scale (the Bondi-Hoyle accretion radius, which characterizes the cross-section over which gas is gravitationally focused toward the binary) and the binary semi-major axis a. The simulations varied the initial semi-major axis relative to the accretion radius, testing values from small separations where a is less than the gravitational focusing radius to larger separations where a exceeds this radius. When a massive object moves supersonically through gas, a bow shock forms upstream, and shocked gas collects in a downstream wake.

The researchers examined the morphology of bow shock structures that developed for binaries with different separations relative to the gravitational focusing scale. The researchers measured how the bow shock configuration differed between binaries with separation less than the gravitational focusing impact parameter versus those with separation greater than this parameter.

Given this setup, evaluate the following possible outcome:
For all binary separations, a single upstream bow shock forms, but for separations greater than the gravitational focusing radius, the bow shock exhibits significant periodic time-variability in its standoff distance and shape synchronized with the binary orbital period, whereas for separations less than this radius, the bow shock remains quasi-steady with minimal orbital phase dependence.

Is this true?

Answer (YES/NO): NO